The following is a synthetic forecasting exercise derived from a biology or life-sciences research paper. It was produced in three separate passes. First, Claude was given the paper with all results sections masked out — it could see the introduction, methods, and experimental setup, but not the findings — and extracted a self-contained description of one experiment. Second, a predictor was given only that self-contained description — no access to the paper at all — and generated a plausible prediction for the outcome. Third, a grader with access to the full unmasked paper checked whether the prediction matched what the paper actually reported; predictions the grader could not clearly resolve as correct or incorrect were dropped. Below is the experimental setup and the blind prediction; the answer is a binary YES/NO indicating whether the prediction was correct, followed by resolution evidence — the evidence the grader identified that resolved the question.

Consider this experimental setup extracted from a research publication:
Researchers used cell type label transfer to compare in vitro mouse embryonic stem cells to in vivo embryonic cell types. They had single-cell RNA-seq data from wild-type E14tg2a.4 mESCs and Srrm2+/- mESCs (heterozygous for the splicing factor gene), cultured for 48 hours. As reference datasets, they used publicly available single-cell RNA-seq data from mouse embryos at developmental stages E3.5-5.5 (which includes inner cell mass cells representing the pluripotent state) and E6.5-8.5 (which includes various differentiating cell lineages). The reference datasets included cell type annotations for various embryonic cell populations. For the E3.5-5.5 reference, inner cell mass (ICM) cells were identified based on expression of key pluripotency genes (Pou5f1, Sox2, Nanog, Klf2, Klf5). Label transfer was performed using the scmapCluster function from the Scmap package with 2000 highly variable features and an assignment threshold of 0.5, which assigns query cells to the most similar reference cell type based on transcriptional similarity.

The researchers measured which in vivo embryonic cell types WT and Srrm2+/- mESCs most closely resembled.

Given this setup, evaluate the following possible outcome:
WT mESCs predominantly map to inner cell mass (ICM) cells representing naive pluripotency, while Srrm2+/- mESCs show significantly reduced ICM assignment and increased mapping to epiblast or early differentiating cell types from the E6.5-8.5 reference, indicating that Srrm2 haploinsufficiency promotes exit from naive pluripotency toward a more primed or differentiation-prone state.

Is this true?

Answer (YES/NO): NO